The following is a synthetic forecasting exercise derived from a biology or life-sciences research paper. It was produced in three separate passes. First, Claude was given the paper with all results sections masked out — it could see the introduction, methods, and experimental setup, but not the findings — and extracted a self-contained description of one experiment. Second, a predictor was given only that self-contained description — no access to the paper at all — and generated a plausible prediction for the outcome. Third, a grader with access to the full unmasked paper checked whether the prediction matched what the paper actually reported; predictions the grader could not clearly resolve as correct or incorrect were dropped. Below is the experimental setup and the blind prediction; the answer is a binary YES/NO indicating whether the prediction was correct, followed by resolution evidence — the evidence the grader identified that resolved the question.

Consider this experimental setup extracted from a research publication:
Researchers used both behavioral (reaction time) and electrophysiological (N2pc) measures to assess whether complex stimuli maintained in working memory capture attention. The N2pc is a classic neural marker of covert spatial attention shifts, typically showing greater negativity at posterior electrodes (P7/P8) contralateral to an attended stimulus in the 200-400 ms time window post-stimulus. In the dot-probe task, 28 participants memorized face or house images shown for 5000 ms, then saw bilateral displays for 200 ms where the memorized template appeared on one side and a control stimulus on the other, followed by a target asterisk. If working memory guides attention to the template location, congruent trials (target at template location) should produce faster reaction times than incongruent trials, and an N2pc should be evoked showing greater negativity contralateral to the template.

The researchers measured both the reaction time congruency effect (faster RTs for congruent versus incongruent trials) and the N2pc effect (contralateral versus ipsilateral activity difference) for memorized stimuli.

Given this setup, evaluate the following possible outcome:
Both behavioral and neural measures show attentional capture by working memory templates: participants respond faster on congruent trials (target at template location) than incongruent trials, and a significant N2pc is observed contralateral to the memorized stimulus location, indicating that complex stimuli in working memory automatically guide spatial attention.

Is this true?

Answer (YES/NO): NO